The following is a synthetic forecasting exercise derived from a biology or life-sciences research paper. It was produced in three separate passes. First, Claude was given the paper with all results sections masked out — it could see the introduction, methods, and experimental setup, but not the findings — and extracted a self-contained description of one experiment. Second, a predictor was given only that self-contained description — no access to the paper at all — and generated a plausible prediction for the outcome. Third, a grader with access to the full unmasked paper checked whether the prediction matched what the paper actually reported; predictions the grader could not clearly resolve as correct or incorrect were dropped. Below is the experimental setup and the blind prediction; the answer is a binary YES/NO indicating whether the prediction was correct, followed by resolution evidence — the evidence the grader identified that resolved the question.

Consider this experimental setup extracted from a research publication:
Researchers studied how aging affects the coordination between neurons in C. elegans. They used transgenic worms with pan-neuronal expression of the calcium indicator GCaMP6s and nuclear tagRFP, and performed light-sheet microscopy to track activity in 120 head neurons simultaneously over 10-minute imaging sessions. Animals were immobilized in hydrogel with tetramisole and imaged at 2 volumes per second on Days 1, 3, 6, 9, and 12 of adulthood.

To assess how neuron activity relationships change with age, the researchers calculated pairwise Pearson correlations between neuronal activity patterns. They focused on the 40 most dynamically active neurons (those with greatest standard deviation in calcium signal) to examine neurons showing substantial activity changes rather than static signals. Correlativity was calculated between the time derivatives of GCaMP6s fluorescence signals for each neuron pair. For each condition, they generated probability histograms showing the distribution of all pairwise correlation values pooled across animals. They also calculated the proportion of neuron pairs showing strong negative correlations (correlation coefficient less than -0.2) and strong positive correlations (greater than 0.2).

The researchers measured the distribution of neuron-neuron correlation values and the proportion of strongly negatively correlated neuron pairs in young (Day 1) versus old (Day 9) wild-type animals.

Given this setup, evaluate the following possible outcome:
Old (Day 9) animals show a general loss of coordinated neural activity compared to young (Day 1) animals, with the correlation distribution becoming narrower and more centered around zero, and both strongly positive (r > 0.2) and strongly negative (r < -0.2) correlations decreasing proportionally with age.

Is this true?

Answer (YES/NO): NO